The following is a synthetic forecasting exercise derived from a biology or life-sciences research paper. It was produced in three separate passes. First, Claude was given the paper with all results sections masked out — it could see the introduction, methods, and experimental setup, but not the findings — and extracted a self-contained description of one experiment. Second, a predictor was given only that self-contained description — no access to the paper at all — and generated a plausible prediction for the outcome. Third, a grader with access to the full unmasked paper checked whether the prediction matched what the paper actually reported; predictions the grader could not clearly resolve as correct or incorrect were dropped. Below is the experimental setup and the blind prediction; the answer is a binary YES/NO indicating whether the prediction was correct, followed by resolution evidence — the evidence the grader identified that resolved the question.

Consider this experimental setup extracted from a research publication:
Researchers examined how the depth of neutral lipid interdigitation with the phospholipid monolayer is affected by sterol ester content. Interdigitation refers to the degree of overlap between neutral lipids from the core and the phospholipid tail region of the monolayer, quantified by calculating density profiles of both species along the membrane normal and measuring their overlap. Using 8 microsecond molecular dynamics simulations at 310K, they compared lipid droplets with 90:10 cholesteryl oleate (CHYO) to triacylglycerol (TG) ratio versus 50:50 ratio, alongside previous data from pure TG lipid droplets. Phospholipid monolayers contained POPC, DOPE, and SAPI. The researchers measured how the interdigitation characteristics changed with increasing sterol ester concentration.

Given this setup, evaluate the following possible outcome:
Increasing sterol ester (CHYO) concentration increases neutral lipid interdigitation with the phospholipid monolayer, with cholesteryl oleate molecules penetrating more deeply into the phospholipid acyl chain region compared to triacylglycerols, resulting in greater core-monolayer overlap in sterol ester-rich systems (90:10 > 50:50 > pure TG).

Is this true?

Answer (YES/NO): NO